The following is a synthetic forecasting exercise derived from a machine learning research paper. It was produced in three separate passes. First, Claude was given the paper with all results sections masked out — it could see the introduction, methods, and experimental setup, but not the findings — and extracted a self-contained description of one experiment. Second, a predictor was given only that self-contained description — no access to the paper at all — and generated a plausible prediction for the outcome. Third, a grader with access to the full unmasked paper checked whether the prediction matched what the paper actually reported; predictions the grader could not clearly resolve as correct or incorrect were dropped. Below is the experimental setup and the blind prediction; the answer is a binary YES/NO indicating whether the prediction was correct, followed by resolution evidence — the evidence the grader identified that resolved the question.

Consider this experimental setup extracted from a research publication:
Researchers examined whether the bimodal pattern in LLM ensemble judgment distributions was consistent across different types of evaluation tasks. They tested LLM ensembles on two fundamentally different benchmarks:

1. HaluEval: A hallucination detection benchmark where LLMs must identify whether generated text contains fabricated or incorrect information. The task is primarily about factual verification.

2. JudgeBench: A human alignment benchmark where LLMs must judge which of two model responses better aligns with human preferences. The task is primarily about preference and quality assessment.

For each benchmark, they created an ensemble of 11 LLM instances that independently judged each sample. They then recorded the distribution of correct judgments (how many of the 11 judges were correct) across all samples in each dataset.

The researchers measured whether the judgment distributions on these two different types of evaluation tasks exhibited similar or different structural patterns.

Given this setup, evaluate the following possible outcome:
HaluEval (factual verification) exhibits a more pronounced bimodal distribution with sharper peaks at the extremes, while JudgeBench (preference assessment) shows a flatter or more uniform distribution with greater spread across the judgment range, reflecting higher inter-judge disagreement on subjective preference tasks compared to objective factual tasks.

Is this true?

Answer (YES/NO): NO